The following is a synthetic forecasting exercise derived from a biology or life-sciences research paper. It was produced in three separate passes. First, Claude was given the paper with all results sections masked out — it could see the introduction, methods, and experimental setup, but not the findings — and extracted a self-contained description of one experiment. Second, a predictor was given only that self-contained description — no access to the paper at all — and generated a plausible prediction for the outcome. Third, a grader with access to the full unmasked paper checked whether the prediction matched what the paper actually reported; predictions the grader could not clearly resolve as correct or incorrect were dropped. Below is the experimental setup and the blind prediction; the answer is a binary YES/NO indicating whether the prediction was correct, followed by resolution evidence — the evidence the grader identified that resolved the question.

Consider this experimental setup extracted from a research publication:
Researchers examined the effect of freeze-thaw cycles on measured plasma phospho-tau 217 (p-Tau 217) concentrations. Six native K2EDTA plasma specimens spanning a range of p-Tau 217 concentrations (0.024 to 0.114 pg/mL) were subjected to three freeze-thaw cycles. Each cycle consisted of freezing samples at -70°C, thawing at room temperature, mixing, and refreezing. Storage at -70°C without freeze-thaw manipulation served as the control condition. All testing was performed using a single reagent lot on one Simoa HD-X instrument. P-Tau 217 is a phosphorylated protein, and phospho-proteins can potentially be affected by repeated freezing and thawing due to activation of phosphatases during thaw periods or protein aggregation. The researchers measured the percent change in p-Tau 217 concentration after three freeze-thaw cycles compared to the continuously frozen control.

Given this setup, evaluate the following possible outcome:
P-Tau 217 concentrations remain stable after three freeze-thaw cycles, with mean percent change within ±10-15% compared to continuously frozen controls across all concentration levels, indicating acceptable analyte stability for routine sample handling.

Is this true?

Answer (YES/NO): YES